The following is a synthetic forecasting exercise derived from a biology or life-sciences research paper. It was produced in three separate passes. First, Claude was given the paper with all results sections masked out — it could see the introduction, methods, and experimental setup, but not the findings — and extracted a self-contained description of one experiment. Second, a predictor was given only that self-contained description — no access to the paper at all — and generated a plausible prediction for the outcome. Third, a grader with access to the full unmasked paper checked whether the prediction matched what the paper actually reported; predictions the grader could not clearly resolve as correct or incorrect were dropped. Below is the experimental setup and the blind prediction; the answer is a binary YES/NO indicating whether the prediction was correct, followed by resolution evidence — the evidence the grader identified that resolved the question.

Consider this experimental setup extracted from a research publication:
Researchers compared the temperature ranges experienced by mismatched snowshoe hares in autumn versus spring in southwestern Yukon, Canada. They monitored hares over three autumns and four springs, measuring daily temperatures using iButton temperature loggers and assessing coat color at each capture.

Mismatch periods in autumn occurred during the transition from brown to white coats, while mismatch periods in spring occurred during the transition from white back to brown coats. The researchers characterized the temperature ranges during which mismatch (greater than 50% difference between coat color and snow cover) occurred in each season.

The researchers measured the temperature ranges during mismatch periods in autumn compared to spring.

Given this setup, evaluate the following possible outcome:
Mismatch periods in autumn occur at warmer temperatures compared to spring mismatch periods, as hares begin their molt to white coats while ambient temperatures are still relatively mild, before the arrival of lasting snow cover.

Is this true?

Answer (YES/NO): NO